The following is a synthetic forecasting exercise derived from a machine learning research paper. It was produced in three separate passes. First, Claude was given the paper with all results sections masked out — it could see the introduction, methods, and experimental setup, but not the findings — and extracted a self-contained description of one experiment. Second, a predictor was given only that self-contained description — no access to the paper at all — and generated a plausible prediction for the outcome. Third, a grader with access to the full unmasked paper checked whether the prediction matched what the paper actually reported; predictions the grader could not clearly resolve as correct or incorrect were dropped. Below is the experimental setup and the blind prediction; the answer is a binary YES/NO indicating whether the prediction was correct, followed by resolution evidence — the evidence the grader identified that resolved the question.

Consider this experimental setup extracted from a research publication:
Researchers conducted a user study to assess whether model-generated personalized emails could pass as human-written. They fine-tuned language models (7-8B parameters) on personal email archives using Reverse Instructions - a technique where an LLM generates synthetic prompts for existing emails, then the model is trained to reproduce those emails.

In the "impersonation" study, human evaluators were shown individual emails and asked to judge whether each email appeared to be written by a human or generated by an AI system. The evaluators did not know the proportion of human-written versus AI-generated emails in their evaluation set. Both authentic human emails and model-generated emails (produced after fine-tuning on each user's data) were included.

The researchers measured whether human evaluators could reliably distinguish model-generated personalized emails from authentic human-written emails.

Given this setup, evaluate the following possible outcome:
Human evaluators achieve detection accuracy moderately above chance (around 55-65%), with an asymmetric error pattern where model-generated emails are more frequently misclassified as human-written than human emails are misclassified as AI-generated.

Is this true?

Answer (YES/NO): NO